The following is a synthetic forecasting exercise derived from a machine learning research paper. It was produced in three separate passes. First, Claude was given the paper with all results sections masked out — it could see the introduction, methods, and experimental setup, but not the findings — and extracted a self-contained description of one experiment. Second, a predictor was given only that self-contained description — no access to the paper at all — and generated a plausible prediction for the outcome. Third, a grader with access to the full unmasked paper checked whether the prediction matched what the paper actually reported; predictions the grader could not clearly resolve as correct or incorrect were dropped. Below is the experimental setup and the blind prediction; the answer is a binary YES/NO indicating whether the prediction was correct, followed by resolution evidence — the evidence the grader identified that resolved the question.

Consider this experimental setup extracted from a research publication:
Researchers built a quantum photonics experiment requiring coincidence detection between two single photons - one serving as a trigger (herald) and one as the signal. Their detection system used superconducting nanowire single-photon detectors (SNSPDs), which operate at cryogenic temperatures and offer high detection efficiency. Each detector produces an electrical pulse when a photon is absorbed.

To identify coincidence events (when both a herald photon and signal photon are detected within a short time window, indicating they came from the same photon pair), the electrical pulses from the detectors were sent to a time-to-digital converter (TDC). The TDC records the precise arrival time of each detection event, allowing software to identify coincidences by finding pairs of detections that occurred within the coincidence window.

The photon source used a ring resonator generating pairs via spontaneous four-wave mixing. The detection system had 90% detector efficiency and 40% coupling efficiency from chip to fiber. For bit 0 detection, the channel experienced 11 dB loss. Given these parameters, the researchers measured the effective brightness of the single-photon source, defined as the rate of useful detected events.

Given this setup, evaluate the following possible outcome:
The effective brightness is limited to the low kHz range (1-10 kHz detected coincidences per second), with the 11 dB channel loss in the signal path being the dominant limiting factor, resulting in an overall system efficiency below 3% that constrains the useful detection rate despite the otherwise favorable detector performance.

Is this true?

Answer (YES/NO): NO